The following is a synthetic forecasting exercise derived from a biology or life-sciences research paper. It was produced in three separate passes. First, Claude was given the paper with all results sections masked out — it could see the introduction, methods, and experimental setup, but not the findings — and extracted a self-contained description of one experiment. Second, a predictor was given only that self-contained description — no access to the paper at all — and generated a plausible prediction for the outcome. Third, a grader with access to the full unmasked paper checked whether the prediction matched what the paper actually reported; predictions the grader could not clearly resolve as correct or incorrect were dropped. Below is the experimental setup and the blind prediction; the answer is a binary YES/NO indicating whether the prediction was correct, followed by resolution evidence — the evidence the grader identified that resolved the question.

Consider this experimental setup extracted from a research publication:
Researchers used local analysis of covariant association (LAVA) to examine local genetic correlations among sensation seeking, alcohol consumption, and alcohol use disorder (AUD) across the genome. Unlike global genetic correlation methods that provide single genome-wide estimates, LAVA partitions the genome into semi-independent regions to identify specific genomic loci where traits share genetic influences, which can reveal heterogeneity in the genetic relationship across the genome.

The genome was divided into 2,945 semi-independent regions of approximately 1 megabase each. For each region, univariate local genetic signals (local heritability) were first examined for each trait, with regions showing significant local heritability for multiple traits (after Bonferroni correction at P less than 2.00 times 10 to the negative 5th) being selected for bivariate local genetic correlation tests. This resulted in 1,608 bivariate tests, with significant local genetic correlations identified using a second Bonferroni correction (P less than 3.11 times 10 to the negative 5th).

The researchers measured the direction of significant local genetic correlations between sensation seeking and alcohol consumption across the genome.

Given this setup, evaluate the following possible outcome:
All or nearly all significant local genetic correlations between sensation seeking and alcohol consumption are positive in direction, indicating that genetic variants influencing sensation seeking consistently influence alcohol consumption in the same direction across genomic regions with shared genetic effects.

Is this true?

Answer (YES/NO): YES